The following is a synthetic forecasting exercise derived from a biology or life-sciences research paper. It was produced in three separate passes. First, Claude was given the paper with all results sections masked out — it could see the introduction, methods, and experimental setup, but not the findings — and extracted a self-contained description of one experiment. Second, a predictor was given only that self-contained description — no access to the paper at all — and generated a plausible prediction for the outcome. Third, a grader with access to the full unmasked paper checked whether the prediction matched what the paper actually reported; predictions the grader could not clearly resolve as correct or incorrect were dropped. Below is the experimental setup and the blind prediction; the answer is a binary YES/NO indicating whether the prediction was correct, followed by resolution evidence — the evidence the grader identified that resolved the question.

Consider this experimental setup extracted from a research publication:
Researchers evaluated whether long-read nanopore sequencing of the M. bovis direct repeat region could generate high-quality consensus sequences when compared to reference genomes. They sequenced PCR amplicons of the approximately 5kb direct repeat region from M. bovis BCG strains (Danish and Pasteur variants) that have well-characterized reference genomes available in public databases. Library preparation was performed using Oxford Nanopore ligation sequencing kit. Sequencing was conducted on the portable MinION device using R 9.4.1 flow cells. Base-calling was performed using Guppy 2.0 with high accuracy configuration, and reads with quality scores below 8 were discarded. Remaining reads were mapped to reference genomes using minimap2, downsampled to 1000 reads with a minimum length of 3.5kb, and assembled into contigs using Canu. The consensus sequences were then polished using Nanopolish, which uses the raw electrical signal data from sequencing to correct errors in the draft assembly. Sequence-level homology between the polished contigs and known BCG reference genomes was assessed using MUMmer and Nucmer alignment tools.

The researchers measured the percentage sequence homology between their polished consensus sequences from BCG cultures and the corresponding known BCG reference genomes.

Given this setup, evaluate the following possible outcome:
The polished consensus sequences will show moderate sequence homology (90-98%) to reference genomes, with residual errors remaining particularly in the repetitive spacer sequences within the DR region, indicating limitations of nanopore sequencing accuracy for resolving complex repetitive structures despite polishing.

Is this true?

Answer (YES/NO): NO